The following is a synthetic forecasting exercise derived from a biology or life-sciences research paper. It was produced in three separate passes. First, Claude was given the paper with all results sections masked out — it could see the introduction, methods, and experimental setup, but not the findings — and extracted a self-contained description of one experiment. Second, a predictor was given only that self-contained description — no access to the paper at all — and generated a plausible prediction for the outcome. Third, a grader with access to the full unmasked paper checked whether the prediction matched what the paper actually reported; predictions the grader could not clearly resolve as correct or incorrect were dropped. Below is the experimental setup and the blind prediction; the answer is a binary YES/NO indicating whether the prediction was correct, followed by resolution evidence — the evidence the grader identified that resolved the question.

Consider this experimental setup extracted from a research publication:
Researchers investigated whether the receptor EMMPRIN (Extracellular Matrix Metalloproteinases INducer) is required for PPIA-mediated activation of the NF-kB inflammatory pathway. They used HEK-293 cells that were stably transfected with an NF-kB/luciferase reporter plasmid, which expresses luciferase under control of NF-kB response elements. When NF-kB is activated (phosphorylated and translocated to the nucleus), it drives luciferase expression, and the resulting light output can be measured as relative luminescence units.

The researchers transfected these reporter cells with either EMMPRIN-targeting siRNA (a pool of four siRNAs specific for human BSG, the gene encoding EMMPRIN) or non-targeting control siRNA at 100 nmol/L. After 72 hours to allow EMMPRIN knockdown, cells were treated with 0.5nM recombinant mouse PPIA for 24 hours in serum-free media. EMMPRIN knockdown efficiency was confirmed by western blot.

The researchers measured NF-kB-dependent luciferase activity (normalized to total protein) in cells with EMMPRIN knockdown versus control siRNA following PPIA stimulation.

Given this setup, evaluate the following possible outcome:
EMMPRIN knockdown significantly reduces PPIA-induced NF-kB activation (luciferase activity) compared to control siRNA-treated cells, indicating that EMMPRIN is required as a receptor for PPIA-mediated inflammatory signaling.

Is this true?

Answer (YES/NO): YES